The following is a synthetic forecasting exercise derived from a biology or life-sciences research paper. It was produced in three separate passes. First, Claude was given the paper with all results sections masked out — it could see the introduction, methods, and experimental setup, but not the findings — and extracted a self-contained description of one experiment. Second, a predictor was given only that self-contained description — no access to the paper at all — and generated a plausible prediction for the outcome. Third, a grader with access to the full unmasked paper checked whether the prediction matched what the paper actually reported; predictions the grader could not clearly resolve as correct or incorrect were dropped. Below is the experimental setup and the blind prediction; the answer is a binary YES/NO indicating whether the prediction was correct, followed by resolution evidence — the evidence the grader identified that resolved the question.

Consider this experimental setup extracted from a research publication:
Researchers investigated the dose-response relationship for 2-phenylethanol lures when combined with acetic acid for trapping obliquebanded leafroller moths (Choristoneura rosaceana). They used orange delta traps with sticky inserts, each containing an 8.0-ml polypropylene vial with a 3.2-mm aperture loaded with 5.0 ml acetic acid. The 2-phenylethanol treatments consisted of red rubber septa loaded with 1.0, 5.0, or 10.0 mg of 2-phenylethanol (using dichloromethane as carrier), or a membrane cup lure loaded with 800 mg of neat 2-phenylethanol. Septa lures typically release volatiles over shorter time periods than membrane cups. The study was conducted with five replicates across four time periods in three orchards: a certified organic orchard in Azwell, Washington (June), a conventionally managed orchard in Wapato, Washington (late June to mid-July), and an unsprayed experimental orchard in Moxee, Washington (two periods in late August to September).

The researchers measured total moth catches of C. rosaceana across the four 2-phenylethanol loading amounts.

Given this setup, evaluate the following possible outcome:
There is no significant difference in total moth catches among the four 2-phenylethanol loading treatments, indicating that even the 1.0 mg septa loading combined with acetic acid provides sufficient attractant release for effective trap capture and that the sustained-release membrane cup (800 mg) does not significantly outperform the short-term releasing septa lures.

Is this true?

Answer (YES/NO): NO